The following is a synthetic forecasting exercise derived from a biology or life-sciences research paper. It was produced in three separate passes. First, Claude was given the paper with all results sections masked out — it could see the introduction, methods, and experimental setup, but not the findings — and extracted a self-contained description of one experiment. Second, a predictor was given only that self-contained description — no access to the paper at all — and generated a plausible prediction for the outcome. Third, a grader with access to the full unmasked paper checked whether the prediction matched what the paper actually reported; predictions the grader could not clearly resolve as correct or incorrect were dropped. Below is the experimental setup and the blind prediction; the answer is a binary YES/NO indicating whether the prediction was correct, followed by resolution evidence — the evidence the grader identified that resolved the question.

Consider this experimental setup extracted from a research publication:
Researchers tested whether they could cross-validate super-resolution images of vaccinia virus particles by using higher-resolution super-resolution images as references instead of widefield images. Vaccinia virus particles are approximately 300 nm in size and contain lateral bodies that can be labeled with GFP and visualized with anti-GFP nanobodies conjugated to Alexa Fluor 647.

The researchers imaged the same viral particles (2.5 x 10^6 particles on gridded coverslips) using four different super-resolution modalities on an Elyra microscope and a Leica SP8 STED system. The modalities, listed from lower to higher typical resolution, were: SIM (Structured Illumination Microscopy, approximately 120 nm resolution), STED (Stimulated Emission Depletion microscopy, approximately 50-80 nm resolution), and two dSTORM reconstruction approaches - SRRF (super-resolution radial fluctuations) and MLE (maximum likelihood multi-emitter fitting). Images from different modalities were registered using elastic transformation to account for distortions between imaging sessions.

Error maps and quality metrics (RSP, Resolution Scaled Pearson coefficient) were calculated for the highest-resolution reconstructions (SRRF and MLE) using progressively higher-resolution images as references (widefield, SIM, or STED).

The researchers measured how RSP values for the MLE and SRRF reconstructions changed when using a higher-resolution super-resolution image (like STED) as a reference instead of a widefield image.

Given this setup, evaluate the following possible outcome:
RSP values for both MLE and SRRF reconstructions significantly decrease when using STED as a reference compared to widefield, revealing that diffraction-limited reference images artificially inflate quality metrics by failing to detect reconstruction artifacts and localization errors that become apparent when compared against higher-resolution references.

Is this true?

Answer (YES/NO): YES